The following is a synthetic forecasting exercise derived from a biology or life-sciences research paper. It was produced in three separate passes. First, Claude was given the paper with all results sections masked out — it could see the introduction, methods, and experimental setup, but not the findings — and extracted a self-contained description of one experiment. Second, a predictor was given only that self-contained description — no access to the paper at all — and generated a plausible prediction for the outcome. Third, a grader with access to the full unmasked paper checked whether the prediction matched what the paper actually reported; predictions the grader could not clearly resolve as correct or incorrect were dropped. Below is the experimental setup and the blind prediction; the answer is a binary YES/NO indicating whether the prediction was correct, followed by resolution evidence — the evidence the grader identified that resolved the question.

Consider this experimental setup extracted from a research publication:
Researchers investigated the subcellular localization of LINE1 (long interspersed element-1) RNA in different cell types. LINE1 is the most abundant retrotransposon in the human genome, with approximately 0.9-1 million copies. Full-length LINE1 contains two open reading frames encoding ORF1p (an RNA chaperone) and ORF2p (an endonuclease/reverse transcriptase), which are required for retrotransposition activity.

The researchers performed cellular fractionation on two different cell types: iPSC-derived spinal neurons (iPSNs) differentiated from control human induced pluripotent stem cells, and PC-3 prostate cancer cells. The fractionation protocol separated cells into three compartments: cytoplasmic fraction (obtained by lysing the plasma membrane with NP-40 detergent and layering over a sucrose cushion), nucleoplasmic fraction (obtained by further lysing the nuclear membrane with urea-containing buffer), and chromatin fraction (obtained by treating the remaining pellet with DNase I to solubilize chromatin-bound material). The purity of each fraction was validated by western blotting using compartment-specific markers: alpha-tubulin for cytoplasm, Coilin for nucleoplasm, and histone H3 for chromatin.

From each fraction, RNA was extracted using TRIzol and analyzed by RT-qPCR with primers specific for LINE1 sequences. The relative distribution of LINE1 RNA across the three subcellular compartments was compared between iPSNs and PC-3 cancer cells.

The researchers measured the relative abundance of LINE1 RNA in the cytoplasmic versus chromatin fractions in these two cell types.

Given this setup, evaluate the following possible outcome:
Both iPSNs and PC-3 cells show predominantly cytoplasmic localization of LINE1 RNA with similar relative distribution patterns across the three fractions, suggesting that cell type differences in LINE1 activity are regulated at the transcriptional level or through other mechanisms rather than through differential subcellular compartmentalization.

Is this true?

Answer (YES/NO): NO